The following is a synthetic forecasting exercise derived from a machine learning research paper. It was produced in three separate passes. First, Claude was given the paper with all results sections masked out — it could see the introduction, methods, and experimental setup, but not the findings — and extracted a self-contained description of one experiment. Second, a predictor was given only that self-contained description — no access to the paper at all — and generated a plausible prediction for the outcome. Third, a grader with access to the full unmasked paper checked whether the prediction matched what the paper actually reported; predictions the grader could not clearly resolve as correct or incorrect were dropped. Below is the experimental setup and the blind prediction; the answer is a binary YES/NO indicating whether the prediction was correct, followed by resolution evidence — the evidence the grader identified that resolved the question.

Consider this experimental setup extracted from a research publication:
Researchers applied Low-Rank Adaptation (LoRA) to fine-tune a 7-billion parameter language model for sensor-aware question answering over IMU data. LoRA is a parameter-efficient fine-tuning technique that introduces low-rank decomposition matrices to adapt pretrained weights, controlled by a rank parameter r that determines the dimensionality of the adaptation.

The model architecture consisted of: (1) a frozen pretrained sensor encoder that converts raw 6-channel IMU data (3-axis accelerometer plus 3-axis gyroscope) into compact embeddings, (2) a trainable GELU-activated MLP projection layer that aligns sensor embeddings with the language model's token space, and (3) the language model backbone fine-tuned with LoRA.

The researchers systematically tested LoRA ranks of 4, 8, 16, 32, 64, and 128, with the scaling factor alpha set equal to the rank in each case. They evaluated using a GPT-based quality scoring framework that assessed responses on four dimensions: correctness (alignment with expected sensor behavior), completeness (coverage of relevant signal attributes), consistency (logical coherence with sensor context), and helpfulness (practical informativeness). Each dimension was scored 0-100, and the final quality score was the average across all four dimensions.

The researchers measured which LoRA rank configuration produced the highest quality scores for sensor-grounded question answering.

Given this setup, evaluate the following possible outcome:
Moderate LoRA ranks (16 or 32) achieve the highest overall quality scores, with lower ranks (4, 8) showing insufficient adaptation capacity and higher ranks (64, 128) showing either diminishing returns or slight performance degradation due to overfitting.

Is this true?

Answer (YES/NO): NO